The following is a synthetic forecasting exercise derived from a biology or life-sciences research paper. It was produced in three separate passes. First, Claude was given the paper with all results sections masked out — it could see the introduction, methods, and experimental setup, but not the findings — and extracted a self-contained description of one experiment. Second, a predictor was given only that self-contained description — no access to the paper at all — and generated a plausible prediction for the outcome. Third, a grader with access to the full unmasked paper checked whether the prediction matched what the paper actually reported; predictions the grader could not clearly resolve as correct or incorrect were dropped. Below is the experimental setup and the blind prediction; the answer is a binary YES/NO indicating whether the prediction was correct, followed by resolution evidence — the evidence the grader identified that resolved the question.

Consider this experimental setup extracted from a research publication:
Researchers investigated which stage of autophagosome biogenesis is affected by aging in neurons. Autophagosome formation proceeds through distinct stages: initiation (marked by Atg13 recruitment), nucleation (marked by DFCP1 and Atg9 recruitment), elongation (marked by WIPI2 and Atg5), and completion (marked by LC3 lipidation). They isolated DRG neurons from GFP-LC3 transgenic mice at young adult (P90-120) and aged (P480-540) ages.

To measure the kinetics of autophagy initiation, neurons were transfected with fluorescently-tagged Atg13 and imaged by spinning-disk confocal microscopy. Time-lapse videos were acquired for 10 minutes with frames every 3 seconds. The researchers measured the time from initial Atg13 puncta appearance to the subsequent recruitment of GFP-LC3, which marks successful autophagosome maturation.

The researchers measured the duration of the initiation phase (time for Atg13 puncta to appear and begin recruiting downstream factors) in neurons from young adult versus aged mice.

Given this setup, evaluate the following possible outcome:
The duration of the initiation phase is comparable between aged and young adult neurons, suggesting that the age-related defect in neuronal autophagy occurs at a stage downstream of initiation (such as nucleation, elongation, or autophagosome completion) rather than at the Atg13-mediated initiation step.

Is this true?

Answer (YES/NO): YES